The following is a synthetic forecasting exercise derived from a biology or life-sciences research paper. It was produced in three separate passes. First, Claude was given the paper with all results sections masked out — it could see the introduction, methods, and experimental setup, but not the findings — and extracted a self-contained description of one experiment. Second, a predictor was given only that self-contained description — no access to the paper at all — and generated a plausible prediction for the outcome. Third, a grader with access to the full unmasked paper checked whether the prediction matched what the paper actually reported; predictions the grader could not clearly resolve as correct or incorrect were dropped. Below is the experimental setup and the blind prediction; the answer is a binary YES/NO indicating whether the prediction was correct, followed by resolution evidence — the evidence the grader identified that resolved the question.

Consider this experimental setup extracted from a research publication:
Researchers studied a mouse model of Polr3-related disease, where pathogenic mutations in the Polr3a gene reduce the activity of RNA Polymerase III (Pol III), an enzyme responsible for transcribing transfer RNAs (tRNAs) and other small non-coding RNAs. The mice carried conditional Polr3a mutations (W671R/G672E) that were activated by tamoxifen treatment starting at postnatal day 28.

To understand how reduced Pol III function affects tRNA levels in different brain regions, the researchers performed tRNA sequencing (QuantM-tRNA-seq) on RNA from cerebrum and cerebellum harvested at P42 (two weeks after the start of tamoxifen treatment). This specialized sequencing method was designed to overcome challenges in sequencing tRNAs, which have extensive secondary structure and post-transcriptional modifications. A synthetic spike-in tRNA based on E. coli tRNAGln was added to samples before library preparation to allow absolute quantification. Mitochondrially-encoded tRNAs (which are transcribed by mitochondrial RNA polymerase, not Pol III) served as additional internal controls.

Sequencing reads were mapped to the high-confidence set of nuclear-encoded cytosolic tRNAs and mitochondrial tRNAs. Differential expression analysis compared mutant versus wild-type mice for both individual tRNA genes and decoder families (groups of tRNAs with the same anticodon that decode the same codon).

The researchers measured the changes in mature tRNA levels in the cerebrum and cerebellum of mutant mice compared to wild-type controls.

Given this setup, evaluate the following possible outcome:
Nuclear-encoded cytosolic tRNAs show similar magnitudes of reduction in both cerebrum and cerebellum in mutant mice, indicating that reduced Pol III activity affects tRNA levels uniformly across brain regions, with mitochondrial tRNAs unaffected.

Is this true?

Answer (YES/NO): NO